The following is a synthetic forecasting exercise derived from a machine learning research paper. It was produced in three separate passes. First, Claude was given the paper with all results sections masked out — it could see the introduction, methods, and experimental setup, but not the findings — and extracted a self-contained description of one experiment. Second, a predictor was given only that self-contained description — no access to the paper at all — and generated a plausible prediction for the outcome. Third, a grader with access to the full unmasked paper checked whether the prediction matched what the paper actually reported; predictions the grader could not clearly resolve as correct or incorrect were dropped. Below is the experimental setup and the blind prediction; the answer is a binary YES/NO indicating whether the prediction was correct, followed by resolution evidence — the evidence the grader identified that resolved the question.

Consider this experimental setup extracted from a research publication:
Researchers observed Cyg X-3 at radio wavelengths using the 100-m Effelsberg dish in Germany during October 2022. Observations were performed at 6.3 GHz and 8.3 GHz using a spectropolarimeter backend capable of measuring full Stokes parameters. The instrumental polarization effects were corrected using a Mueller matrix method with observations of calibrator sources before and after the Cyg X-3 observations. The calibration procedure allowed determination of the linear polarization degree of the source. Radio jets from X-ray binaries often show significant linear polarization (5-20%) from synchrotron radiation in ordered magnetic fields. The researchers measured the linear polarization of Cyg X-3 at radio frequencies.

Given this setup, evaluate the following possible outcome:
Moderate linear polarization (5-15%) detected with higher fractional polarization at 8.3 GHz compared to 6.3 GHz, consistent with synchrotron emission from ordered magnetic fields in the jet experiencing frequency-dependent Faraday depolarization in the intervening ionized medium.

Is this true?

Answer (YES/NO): NO